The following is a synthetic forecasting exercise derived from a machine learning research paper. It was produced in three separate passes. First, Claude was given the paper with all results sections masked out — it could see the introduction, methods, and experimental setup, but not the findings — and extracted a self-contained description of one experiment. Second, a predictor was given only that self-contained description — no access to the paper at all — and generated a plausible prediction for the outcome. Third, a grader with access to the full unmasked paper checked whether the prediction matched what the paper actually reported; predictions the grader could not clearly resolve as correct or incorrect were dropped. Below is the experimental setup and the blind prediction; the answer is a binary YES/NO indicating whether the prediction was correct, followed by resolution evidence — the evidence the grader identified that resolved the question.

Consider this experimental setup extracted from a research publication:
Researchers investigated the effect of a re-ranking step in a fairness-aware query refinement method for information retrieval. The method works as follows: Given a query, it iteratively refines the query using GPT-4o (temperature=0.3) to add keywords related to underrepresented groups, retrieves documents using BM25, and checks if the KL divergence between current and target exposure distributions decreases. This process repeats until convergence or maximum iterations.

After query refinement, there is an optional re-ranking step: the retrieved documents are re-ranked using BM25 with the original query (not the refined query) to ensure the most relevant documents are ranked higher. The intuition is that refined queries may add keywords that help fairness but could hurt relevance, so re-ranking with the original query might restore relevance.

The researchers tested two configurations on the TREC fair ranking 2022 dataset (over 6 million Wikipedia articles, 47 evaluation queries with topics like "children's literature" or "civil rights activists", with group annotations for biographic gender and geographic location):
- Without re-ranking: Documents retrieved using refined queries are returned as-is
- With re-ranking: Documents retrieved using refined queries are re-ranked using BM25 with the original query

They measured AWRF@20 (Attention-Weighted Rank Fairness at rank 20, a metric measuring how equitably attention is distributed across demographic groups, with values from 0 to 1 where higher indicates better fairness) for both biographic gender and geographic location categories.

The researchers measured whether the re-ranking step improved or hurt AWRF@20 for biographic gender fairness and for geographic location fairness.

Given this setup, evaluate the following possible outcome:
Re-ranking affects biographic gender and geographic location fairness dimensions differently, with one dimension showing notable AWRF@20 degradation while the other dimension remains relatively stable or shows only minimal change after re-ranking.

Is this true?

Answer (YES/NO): NO